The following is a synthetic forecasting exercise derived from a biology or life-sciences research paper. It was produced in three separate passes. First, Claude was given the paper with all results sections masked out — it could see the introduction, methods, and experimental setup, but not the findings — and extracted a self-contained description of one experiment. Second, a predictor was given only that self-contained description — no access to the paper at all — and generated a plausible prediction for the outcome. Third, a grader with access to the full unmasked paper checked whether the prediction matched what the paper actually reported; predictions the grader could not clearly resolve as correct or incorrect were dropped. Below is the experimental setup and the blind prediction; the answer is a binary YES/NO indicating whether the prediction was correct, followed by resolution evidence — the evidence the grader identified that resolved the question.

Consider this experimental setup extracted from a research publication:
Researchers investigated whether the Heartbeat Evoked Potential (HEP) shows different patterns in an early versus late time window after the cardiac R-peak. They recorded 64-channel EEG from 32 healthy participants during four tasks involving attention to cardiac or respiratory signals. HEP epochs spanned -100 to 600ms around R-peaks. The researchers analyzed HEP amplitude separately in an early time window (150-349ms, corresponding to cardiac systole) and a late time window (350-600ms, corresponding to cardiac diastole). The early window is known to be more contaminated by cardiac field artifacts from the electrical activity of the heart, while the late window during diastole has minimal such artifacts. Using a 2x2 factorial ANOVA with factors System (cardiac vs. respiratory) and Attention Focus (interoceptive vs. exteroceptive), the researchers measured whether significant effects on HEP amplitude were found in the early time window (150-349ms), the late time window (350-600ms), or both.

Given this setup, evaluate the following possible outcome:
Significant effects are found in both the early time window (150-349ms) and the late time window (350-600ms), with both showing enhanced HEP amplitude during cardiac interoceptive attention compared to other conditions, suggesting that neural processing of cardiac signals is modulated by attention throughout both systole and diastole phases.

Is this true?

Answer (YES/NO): NO